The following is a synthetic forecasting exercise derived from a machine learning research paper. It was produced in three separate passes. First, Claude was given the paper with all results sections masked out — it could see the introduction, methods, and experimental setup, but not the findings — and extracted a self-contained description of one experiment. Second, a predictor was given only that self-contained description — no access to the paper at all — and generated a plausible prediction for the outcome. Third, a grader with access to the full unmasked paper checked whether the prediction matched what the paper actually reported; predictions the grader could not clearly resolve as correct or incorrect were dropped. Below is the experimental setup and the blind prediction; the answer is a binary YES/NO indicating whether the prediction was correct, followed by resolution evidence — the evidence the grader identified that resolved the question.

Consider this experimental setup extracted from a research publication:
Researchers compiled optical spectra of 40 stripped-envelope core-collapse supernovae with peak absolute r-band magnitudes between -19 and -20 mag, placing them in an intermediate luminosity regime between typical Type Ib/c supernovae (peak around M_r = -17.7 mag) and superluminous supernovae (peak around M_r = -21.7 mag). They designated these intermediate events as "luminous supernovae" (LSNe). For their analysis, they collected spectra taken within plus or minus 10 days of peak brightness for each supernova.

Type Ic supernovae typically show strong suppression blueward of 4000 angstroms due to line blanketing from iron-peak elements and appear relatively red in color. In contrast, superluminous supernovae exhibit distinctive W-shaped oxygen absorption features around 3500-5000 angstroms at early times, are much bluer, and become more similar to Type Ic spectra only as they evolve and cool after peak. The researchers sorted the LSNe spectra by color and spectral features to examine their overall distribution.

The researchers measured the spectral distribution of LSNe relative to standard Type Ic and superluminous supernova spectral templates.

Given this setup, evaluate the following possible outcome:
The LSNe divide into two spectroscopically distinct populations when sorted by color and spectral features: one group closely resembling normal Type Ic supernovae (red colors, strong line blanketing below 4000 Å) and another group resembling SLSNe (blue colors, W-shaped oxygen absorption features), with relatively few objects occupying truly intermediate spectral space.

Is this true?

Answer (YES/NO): NO